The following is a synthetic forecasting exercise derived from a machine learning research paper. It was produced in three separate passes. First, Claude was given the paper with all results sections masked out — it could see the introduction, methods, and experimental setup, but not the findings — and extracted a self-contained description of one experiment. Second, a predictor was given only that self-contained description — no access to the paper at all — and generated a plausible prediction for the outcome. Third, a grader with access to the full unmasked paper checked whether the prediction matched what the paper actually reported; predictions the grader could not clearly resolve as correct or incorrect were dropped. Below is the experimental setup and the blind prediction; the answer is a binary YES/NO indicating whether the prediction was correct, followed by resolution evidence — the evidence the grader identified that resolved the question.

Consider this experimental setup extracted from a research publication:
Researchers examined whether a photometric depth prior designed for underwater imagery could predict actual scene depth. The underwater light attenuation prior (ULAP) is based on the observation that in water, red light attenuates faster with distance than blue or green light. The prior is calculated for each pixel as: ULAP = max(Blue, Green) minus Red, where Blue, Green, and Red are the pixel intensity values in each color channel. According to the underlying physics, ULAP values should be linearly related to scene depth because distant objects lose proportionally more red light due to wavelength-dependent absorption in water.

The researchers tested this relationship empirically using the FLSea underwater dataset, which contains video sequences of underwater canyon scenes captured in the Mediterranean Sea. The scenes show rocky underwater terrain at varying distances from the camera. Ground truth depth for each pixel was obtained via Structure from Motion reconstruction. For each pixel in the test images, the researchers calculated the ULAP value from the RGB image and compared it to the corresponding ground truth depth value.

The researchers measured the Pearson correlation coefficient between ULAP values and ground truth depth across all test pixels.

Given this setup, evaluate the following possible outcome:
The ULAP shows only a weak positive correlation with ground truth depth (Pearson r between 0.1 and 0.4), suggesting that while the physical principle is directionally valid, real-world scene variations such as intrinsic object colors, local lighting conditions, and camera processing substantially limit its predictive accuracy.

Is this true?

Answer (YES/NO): NO